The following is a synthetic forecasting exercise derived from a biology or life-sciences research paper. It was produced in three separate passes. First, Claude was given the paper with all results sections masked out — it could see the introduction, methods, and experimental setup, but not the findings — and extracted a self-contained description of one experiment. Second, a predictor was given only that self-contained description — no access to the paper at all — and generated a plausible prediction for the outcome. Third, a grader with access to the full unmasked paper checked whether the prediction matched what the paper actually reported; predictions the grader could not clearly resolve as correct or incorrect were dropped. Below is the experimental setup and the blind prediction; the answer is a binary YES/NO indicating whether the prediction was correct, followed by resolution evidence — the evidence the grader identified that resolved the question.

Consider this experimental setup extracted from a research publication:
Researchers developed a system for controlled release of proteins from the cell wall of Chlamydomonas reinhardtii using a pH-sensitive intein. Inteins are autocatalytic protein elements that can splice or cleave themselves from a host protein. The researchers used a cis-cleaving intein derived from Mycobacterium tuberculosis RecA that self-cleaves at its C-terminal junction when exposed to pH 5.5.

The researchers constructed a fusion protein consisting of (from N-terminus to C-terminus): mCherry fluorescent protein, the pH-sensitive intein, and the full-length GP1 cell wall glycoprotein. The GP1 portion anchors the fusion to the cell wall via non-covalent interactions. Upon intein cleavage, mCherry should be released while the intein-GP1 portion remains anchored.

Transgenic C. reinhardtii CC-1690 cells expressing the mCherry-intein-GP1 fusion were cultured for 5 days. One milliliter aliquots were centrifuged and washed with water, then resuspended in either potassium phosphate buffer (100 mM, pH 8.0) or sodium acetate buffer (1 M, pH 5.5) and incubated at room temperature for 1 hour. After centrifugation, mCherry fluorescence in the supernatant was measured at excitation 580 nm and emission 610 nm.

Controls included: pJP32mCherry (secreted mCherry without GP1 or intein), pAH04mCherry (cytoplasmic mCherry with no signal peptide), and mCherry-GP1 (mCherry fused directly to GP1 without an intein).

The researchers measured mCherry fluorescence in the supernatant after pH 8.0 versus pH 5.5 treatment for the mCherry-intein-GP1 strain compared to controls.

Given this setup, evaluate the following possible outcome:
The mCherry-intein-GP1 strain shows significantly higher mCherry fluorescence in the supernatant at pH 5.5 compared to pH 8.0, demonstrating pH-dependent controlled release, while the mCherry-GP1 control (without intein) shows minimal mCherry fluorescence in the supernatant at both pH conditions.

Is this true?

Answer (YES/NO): YES